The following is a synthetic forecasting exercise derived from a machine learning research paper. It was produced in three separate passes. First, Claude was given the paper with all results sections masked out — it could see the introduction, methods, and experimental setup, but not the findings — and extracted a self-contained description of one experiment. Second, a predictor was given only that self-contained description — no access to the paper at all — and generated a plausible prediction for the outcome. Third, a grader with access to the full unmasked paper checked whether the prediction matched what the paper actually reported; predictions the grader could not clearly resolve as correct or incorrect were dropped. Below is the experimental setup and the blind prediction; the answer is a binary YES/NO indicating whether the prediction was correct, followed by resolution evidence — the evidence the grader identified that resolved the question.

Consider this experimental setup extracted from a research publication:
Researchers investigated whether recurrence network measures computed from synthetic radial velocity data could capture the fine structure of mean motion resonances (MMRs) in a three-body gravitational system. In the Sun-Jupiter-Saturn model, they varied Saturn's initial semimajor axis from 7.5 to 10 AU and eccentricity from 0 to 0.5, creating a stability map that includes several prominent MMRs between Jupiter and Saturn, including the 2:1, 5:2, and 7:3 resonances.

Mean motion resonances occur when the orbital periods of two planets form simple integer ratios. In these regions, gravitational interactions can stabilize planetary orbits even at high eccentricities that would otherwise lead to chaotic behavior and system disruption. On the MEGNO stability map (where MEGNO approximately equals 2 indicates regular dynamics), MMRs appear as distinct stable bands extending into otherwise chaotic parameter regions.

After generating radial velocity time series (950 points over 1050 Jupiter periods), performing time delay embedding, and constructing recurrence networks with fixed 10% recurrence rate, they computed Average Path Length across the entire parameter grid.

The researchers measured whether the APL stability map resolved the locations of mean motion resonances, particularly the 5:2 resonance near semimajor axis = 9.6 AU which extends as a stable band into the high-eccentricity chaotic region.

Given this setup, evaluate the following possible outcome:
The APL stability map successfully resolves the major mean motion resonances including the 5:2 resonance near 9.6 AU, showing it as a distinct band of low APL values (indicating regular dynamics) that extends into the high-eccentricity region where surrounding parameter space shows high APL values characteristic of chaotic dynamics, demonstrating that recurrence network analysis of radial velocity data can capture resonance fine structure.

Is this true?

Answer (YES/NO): NO